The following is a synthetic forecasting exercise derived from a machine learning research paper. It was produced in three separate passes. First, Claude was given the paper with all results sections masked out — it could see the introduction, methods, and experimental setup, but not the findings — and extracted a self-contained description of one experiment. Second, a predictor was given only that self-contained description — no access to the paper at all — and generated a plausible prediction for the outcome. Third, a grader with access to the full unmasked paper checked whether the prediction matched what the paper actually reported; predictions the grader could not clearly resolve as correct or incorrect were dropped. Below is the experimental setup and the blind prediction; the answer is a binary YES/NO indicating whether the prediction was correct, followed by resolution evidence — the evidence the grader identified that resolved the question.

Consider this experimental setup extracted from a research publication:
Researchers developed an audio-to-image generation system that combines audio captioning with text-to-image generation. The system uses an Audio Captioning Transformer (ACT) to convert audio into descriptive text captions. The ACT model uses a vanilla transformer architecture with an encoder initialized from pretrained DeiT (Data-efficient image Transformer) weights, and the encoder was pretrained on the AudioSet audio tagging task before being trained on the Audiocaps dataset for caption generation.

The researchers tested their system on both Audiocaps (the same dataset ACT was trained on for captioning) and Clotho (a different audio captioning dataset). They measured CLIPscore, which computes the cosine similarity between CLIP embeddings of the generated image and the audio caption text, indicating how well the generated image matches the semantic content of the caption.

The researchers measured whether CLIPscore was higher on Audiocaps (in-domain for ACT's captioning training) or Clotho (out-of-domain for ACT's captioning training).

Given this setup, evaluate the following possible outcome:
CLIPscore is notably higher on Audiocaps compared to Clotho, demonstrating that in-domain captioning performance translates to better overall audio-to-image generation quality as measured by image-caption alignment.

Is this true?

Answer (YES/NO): YES